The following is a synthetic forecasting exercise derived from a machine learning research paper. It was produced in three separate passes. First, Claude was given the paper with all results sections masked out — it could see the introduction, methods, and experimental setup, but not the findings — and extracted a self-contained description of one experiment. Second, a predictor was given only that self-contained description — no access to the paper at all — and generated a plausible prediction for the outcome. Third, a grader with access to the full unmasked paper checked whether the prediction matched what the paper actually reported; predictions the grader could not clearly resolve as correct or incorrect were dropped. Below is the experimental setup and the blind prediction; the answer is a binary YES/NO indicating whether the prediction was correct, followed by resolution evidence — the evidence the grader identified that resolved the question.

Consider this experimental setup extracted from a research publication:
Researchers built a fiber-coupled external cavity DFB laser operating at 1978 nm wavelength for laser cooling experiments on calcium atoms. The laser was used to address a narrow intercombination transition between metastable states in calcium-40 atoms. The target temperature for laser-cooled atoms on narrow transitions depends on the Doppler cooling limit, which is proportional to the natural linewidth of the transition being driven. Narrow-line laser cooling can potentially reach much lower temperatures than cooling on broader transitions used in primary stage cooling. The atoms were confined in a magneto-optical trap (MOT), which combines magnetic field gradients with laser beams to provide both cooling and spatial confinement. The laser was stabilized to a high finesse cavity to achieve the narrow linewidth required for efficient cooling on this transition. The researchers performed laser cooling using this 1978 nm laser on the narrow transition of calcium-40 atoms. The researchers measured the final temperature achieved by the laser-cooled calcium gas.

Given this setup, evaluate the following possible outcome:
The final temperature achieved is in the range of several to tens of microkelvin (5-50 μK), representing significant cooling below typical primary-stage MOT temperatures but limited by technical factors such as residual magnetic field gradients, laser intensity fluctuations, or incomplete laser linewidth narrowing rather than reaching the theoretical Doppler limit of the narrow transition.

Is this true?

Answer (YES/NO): YES